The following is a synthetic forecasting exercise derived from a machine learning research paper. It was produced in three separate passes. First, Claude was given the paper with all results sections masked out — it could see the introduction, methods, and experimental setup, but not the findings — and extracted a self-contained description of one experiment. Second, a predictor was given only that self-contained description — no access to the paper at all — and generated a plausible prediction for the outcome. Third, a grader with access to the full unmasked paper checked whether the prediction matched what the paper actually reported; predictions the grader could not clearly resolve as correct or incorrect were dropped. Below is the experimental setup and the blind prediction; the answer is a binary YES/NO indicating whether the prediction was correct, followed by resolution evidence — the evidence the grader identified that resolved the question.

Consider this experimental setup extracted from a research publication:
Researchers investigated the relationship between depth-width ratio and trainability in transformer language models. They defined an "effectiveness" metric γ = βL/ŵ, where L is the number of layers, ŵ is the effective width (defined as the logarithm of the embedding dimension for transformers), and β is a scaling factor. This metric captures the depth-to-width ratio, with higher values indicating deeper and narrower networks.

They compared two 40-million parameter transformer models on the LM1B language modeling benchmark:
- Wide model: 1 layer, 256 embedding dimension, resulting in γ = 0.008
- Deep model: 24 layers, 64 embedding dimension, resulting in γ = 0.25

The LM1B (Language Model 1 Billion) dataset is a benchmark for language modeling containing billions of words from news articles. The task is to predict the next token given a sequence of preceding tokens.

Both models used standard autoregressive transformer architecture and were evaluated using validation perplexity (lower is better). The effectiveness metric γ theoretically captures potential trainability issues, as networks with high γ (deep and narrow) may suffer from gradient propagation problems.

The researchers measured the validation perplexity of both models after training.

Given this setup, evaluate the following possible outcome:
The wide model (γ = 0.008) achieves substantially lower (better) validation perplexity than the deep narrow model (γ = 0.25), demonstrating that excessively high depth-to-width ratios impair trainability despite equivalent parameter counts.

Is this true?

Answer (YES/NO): YES